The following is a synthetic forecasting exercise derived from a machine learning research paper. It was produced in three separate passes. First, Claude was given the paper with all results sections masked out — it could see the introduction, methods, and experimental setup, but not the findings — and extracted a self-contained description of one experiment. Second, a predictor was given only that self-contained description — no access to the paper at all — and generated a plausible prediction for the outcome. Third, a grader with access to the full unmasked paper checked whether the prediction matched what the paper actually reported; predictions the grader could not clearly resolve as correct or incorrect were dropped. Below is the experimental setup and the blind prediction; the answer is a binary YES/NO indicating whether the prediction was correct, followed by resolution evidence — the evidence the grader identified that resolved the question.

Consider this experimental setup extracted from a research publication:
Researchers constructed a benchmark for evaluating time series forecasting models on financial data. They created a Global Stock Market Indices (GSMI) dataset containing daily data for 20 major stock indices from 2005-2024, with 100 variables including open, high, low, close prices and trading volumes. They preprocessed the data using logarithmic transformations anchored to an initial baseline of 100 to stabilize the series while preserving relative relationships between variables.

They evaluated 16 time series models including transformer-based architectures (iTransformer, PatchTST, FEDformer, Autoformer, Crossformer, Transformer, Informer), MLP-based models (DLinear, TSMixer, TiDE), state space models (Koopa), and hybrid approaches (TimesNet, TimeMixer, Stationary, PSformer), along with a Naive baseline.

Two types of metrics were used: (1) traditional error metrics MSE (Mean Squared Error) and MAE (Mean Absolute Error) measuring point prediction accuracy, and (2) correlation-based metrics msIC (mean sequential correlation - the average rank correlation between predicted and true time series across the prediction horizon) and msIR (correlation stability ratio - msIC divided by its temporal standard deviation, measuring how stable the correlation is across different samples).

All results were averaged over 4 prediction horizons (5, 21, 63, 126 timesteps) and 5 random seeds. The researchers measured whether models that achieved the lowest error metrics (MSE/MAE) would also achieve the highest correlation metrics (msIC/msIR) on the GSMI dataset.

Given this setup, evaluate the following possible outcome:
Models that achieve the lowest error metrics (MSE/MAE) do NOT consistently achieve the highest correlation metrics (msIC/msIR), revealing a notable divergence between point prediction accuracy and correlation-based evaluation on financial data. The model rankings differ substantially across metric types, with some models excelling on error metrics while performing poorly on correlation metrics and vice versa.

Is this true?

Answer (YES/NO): YES